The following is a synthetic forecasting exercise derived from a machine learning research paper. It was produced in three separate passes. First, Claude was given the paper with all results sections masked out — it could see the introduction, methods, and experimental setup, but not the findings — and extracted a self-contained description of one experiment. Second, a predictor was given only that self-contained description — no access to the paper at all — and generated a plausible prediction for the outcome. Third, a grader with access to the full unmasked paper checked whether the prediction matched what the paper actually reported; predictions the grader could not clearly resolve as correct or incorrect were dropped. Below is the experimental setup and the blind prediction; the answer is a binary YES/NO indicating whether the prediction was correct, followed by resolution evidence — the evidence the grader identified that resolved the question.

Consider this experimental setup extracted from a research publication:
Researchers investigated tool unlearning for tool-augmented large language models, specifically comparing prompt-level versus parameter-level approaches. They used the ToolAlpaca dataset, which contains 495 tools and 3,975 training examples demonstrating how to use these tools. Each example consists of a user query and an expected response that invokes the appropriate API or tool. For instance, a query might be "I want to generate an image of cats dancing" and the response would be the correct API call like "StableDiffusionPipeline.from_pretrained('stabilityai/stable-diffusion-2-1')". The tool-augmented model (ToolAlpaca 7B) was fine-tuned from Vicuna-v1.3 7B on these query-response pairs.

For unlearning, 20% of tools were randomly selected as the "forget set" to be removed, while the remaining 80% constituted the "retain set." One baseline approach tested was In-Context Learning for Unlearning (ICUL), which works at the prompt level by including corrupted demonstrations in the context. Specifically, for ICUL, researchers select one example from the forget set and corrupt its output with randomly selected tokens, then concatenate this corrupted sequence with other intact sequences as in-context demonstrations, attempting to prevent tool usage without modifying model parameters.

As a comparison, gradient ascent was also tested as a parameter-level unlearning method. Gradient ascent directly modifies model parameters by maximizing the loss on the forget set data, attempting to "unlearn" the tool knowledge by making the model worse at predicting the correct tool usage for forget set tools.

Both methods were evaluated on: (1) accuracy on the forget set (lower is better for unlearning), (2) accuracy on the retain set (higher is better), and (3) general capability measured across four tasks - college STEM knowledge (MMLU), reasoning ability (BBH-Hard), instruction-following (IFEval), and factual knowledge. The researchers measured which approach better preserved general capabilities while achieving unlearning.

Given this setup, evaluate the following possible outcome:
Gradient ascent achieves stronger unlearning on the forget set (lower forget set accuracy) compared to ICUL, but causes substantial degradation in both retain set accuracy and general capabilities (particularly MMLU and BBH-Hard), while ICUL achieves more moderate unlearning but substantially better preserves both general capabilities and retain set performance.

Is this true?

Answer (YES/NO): NO